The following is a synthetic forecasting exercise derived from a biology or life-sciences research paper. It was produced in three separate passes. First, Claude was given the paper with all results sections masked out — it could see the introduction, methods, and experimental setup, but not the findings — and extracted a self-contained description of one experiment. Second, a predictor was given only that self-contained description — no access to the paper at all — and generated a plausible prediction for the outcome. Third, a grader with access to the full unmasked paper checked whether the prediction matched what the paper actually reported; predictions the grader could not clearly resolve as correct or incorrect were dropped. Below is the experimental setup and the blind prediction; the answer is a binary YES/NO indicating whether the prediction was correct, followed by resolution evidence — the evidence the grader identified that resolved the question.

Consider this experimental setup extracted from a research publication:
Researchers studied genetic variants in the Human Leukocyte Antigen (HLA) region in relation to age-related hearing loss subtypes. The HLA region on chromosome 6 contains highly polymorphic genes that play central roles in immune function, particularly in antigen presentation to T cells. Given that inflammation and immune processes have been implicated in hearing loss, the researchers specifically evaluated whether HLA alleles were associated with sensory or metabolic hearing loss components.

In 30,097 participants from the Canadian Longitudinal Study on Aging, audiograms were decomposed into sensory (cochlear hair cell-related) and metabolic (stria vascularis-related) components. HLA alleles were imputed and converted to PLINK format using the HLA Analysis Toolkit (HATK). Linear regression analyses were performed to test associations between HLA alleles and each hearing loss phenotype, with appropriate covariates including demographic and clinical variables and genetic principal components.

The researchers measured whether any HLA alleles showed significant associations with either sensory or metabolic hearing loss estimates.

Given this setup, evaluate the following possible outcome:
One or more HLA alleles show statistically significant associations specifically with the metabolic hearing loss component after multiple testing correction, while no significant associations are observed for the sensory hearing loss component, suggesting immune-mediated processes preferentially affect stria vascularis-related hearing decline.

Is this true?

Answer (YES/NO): NO